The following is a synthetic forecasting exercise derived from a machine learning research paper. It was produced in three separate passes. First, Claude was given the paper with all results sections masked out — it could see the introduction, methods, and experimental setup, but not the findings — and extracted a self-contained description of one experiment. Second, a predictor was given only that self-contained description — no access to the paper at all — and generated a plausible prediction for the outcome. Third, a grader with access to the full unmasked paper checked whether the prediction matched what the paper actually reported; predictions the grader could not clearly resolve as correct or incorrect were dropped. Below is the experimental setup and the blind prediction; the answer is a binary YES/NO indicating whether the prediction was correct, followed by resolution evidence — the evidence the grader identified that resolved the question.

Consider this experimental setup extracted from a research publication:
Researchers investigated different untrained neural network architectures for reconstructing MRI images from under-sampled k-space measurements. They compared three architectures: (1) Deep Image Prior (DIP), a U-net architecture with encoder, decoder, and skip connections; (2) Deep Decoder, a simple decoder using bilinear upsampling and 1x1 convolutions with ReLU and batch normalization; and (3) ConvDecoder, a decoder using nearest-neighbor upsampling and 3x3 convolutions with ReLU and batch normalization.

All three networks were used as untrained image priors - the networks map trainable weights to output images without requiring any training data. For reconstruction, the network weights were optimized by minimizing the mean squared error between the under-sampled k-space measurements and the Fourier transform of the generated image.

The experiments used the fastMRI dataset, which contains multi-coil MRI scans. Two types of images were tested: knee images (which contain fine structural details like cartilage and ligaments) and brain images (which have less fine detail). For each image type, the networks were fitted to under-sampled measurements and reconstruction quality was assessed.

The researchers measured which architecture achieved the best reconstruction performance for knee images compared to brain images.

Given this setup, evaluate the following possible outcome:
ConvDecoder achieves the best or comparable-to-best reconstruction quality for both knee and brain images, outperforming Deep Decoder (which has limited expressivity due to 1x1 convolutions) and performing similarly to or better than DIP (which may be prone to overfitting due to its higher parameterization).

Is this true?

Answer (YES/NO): NO